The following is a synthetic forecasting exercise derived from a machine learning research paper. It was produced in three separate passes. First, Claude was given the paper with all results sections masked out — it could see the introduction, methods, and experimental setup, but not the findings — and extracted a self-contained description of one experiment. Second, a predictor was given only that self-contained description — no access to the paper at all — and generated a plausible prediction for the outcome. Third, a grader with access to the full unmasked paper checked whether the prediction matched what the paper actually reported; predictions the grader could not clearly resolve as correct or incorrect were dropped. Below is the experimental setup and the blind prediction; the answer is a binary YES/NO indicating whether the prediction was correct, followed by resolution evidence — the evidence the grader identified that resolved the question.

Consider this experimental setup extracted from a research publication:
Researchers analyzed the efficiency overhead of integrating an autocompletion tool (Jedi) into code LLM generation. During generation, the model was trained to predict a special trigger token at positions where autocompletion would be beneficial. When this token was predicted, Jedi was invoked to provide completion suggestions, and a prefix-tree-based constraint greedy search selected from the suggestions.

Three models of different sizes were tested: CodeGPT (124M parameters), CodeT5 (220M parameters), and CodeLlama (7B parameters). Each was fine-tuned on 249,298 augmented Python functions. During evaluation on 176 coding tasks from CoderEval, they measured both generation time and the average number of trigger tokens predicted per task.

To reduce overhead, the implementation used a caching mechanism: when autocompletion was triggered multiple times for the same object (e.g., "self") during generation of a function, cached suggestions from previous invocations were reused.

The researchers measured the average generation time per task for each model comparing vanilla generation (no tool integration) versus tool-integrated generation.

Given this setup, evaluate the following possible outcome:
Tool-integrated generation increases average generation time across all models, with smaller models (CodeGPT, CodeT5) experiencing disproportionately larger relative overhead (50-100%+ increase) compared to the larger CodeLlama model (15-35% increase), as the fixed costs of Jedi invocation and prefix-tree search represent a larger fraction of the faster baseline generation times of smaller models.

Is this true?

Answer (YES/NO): NO